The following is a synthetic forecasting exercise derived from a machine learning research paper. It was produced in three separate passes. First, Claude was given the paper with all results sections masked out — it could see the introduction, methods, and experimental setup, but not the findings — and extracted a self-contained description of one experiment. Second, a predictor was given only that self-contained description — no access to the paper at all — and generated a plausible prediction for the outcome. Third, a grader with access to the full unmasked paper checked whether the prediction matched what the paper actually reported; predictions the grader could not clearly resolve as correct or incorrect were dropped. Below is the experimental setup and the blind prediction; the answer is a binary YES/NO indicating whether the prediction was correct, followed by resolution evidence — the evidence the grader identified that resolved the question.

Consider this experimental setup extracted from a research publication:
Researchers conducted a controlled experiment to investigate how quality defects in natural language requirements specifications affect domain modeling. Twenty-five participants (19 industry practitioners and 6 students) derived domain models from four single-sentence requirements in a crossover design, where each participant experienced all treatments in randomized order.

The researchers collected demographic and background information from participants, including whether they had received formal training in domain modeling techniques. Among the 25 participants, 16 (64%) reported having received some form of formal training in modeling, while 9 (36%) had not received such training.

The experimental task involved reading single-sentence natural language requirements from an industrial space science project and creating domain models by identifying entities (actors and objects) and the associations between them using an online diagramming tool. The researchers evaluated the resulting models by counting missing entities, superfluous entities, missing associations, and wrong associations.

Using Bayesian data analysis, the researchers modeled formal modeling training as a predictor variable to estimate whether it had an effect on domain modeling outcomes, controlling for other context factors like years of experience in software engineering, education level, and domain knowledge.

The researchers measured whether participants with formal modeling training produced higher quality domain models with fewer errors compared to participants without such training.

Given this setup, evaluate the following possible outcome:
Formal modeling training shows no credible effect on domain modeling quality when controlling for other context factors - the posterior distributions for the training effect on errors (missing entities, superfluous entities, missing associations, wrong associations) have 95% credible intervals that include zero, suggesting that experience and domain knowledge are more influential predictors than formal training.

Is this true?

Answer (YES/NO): NO